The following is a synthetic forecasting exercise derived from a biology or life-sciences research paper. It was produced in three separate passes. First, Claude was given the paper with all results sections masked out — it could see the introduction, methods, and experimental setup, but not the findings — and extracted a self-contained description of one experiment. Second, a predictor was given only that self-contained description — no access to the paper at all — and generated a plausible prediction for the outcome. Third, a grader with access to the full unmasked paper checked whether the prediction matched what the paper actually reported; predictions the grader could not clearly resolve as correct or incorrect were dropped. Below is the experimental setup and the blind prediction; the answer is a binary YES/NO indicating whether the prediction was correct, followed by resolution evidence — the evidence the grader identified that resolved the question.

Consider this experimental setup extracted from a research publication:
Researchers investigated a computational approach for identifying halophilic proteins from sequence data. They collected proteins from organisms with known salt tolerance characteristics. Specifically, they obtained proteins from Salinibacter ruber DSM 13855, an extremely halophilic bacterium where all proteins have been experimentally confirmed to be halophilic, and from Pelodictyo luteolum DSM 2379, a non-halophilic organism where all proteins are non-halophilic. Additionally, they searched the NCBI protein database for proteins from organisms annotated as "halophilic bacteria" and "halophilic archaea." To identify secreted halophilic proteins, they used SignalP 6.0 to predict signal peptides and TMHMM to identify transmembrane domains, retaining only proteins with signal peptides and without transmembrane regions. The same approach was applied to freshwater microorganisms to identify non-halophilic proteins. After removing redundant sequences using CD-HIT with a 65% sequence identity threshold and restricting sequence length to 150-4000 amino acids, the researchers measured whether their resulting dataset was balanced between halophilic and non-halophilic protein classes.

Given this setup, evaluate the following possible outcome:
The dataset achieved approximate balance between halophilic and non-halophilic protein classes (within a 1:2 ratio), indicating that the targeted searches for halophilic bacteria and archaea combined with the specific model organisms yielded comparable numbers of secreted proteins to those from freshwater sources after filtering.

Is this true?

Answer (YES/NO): NO